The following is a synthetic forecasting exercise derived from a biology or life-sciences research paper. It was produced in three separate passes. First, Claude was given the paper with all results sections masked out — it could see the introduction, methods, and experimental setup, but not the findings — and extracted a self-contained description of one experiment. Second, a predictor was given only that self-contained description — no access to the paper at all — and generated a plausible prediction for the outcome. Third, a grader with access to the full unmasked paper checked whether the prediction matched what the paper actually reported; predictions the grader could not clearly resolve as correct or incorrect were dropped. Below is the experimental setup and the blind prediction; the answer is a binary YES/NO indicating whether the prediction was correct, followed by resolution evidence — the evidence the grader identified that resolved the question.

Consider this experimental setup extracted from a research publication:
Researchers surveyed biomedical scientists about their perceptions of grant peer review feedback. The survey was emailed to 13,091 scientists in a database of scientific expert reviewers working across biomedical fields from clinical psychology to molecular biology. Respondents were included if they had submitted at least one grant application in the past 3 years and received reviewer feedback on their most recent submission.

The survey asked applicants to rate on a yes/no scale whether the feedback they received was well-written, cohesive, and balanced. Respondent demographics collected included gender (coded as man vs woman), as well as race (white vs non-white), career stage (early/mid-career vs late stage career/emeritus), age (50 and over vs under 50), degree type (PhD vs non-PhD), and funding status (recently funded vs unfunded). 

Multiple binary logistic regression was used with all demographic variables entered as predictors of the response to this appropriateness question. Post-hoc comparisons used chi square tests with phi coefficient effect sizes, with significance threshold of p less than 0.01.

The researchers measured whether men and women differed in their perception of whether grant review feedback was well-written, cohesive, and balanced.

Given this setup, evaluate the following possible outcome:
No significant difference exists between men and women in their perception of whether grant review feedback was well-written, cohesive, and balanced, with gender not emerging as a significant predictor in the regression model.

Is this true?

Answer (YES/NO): NO